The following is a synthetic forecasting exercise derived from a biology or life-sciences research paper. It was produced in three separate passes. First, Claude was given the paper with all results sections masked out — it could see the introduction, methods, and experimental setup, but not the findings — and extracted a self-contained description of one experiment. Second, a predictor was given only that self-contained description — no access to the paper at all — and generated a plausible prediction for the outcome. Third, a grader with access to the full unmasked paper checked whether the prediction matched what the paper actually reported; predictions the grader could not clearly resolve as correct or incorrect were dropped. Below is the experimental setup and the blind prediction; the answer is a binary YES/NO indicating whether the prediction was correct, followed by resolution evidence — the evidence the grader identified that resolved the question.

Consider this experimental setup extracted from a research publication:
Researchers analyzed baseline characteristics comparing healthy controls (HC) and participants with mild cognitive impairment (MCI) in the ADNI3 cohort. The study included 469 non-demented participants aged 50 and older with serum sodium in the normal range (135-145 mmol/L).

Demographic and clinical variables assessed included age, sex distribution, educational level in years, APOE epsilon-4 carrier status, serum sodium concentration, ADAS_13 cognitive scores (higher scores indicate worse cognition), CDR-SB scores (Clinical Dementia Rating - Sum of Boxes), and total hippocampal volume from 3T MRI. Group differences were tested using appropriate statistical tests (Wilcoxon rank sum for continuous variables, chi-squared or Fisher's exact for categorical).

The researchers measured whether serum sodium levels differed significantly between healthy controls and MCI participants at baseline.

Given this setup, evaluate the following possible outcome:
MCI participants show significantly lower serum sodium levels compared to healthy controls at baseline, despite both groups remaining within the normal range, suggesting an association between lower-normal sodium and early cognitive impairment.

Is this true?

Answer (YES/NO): NO